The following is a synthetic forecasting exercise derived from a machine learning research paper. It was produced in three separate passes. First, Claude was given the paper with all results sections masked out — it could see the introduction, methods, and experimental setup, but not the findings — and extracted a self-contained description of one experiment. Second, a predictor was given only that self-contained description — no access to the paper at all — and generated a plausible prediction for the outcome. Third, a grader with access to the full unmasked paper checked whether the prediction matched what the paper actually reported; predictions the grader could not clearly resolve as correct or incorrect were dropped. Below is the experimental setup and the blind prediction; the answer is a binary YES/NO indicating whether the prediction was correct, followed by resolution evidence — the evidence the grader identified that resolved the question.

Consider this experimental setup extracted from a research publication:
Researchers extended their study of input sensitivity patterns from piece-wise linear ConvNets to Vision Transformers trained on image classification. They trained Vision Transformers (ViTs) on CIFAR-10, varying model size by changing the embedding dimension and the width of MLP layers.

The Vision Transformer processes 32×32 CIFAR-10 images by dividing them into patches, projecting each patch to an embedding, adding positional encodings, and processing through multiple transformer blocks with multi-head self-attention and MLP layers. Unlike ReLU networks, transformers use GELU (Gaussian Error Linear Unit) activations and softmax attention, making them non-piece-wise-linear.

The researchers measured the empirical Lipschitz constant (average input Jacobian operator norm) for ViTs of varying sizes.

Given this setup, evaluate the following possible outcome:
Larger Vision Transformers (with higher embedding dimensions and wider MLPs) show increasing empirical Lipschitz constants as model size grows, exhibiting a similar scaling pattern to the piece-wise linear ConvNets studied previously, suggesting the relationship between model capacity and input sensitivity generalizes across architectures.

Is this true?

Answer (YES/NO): NO